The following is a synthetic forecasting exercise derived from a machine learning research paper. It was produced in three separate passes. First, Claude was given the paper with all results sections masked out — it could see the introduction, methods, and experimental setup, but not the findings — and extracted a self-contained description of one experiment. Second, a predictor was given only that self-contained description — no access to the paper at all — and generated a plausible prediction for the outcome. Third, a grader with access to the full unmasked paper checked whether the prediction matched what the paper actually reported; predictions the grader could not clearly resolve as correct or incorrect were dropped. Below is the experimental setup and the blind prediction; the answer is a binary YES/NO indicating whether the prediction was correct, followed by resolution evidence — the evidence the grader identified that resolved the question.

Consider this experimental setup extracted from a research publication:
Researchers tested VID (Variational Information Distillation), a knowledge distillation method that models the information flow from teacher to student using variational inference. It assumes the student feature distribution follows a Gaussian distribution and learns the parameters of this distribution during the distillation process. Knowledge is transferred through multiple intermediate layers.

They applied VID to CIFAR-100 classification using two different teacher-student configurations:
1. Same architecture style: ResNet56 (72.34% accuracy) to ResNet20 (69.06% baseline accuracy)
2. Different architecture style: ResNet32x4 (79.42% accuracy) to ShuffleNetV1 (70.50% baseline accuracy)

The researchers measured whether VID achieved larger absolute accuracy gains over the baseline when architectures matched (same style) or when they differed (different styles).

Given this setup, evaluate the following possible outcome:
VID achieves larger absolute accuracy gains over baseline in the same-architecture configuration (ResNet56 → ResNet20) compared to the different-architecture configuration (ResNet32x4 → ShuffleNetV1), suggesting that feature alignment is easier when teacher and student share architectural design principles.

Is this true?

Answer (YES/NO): NO